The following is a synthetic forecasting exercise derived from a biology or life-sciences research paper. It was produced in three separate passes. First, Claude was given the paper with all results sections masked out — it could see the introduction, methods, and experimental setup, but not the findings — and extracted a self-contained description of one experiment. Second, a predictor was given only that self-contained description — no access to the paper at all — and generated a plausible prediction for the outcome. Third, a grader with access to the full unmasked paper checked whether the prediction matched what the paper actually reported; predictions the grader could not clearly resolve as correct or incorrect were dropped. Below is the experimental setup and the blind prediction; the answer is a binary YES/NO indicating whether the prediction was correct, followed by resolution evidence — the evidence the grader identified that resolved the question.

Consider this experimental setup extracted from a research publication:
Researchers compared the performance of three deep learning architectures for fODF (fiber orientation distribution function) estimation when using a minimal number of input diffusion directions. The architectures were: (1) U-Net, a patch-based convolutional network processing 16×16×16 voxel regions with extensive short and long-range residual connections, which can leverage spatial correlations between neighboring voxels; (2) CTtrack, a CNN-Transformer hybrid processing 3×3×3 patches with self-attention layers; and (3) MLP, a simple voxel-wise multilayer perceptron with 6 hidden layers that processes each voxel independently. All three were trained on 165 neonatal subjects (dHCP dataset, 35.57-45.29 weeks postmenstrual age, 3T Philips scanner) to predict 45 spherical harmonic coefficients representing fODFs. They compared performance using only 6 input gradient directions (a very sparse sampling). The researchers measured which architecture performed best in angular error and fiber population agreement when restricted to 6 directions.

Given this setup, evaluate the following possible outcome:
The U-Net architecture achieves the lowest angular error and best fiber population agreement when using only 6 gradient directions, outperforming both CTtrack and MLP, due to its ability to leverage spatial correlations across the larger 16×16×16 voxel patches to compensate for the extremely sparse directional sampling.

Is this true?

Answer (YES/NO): YES